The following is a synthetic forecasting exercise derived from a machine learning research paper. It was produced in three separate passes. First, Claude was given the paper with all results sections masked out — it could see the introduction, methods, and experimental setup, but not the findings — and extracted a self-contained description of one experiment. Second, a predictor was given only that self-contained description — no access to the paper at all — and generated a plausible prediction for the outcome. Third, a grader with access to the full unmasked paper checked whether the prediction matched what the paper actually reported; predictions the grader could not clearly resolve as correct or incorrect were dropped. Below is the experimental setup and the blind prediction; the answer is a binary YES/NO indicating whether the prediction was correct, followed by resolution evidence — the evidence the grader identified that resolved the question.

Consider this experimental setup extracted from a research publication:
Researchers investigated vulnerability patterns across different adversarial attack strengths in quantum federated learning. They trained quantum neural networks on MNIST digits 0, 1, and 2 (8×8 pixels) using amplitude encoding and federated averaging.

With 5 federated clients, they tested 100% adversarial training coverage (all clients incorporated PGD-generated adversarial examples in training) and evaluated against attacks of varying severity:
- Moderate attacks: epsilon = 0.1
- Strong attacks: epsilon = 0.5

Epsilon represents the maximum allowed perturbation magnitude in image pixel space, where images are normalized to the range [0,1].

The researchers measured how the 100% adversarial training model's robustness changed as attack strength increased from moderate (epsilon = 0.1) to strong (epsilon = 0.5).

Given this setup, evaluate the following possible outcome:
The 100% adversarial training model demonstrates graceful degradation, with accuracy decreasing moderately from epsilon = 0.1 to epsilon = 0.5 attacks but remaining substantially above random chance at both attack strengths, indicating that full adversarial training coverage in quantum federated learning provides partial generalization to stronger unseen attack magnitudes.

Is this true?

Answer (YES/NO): NO